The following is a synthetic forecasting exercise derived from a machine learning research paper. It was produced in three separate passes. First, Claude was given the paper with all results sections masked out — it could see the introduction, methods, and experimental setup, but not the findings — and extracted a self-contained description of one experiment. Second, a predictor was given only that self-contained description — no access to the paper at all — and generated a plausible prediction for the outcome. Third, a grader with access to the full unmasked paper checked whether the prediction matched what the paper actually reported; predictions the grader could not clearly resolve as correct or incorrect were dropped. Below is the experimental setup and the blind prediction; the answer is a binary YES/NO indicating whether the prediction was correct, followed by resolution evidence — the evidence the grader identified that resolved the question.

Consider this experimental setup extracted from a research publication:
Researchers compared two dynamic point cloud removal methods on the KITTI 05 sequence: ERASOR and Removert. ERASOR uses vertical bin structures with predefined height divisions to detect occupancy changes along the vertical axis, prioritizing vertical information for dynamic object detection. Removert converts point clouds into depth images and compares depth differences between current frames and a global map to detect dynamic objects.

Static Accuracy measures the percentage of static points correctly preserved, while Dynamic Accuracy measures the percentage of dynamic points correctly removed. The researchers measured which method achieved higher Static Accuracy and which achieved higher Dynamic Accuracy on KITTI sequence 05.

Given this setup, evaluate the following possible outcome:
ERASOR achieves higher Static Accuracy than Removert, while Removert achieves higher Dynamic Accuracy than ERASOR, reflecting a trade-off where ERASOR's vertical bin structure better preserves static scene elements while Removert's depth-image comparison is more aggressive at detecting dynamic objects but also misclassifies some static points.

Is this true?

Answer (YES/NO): NO